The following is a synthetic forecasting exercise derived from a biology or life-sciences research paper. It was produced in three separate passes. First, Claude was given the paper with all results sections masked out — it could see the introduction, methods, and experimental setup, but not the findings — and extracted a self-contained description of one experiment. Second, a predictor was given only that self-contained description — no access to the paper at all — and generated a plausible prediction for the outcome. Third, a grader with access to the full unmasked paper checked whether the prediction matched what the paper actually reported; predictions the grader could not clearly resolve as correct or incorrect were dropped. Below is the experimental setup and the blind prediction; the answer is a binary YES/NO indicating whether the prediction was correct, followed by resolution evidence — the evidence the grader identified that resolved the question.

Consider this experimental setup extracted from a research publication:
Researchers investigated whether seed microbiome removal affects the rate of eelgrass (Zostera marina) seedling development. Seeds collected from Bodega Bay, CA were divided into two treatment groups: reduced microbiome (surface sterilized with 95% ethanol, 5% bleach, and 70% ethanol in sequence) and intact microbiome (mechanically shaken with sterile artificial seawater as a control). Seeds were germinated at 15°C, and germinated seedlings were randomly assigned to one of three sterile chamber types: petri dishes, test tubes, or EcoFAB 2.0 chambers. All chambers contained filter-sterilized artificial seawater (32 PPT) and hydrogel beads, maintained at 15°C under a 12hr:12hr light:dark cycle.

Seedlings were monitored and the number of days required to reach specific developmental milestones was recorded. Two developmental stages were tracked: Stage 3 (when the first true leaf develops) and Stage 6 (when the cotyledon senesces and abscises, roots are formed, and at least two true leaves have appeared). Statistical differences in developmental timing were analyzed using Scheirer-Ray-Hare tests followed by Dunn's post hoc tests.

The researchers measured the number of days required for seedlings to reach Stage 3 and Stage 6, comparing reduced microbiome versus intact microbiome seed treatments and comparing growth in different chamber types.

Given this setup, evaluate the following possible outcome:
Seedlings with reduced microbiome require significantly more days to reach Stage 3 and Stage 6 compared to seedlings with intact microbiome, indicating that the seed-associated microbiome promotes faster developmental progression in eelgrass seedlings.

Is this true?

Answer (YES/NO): NO